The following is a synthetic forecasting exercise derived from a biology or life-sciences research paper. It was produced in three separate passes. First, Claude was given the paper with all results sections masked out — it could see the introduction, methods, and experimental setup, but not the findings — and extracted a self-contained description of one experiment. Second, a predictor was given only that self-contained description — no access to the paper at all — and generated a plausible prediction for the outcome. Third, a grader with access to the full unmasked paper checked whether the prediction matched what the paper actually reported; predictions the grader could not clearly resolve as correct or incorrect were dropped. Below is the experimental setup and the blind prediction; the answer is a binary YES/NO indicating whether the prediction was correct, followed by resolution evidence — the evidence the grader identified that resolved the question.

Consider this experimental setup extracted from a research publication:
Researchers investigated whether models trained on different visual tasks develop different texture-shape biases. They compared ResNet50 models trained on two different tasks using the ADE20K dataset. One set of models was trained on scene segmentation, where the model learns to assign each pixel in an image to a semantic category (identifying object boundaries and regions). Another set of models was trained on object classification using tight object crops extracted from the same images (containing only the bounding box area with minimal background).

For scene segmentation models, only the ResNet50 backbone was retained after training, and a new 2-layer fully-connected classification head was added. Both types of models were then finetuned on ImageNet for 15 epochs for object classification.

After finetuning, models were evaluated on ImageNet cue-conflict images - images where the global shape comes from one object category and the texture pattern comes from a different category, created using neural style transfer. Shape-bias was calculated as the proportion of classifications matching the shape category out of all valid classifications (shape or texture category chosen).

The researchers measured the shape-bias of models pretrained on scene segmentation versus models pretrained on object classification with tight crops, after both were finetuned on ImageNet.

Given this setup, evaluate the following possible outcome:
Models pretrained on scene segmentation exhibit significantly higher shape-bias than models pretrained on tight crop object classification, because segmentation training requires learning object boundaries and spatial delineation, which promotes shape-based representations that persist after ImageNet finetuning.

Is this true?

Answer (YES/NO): NO